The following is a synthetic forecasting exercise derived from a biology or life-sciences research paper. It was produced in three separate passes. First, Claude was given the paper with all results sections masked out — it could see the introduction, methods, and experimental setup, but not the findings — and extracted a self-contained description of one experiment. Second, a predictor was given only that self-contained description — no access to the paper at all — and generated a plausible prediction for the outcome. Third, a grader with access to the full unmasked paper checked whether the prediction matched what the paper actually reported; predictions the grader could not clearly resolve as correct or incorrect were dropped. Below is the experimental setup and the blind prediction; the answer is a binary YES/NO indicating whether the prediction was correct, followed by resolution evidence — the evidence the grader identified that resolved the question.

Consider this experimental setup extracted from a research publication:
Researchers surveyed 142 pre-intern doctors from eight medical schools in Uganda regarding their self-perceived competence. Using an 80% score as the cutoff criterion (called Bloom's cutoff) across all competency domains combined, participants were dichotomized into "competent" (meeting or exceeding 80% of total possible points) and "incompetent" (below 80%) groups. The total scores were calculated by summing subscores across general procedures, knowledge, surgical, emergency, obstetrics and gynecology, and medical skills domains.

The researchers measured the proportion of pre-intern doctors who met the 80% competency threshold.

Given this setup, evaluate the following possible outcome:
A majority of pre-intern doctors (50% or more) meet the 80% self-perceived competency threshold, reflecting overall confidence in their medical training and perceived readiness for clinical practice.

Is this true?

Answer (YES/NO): NO